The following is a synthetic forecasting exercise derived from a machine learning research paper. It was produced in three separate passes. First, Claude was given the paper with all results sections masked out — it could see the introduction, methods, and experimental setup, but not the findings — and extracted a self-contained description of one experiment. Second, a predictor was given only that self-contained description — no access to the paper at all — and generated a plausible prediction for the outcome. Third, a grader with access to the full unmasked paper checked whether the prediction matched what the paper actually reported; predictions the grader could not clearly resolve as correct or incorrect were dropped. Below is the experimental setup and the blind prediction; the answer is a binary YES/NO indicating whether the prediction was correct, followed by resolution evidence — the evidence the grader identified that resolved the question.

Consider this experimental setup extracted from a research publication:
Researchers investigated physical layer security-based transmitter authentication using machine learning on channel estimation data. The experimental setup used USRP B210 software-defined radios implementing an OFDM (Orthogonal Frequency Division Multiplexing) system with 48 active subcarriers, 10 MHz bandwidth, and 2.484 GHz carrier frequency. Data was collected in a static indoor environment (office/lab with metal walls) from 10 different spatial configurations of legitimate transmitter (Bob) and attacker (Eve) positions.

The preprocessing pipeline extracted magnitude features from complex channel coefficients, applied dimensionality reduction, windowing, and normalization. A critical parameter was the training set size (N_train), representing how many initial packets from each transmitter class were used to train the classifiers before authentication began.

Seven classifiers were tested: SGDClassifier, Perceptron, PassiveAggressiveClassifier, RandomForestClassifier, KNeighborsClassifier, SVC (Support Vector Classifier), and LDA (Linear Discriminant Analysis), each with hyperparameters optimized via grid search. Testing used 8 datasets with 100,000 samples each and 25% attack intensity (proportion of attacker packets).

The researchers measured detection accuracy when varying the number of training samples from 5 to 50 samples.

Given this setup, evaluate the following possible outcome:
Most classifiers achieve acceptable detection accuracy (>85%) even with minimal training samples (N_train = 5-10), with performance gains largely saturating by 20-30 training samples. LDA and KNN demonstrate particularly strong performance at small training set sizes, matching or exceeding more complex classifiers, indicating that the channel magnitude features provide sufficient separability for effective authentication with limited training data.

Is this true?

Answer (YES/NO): NO